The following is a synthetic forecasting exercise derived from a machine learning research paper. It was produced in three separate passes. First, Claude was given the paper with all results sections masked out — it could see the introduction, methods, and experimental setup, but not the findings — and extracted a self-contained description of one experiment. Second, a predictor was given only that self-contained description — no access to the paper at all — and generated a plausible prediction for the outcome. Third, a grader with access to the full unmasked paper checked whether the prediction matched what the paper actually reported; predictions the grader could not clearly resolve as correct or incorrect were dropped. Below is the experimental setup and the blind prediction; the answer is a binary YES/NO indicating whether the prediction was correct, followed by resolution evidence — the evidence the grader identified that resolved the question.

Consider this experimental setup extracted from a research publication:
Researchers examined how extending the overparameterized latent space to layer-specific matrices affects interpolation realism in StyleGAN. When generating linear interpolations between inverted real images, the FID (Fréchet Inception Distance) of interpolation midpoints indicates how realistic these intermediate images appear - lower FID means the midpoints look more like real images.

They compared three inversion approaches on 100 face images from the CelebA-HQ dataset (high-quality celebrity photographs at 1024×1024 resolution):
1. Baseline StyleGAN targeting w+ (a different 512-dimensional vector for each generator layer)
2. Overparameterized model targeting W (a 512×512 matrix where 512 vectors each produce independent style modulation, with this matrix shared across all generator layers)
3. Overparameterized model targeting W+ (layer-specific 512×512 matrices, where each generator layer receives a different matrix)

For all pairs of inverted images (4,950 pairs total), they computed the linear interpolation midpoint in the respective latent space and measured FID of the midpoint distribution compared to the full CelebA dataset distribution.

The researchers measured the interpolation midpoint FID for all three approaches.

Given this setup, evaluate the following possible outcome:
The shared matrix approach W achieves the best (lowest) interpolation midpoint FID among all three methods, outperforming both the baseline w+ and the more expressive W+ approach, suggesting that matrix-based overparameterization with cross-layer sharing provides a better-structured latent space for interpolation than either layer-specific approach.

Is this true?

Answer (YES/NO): NO